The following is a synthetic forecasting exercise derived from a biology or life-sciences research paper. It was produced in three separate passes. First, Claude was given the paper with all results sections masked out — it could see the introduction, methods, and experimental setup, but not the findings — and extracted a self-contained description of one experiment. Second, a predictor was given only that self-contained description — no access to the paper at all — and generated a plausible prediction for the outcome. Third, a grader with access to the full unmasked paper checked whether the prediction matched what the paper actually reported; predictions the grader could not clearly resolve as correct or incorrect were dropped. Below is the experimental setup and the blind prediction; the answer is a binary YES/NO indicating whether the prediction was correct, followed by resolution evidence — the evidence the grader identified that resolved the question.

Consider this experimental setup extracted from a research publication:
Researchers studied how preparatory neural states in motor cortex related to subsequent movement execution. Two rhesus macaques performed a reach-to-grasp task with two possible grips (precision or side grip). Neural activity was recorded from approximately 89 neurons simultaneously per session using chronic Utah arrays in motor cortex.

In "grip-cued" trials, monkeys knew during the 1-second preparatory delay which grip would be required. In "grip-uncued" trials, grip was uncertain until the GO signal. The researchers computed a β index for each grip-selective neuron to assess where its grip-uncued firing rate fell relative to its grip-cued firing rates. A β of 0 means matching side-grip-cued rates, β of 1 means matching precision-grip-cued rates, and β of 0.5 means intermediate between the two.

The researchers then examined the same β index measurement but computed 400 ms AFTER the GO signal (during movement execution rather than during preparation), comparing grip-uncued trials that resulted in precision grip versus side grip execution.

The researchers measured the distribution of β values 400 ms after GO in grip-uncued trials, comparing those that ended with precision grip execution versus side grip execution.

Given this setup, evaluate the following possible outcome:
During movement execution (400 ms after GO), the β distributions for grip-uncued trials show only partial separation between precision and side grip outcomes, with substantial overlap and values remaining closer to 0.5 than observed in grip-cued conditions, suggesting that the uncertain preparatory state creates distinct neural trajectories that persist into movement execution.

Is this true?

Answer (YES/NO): NO